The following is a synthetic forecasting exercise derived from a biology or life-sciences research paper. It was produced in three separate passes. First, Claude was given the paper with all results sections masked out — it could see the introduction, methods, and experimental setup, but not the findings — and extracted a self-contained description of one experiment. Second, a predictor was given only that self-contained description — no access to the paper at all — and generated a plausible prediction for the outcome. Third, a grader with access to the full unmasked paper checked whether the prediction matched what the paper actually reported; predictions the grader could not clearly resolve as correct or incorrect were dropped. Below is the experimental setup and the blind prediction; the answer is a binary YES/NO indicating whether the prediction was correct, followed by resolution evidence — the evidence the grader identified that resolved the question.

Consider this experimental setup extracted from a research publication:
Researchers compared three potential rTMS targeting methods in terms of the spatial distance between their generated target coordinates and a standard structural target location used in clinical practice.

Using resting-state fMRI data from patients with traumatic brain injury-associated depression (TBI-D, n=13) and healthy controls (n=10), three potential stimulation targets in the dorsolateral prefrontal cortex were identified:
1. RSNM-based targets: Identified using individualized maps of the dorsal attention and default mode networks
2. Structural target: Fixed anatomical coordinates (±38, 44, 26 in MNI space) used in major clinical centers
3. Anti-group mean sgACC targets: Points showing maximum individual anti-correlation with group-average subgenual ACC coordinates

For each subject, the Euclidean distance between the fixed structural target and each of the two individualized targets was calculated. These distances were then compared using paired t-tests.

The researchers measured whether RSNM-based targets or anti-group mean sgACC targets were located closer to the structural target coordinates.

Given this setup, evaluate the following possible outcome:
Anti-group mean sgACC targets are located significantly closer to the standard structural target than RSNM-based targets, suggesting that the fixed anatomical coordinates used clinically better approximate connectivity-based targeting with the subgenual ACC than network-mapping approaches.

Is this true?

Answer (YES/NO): NO